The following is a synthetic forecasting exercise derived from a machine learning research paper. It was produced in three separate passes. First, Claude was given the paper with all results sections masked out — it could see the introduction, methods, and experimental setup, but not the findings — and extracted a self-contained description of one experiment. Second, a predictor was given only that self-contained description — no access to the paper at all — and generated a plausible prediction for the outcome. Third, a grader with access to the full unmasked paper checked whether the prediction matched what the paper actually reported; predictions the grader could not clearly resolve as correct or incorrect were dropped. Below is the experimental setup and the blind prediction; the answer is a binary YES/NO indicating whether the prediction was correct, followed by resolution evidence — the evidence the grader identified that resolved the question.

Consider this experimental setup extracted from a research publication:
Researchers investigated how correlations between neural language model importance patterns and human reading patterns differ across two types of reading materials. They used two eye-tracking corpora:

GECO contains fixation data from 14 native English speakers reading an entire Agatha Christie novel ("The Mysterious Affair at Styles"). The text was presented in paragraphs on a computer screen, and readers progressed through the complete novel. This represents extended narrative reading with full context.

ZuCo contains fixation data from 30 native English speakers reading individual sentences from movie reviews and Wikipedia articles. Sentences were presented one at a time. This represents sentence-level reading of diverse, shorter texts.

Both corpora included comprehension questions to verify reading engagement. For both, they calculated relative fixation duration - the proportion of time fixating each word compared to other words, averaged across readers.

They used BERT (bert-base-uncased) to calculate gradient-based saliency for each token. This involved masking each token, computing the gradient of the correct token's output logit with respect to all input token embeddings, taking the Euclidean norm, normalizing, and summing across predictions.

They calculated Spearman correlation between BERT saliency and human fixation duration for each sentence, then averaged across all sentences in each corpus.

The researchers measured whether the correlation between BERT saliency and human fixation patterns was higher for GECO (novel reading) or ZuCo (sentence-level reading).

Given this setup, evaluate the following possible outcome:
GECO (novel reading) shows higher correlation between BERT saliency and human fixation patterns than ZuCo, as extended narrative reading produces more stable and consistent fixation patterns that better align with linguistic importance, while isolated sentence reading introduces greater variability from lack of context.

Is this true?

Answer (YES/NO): NO